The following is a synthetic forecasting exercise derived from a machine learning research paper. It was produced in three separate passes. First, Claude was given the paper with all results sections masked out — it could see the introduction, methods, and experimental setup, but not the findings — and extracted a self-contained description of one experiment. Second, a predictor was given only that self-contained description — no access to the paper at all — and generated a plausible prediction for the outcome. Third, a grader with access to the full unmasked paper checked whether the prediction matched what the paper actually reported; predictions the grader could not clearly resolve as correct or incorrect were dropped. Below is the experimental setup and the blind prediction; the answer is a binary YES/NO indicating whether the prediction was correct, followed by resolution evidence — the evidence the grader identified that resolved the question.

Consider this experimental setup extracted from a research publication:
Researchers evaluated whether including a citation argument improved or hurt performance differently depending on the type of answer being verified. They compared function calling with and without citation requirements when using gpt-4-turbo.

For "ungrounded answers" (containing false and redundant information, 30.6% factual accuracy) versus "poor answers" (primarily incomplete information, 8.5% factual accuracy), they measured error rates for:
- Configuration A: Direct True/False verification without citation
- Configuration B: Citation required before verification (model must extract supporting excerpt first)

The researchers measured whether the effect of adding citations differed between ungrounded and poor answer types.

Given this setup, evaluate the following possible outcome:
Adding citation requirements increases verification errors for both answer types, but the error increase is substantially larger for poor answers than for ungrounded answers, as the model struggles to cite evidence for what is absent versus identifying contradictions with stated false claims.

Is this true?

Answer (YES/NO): NO